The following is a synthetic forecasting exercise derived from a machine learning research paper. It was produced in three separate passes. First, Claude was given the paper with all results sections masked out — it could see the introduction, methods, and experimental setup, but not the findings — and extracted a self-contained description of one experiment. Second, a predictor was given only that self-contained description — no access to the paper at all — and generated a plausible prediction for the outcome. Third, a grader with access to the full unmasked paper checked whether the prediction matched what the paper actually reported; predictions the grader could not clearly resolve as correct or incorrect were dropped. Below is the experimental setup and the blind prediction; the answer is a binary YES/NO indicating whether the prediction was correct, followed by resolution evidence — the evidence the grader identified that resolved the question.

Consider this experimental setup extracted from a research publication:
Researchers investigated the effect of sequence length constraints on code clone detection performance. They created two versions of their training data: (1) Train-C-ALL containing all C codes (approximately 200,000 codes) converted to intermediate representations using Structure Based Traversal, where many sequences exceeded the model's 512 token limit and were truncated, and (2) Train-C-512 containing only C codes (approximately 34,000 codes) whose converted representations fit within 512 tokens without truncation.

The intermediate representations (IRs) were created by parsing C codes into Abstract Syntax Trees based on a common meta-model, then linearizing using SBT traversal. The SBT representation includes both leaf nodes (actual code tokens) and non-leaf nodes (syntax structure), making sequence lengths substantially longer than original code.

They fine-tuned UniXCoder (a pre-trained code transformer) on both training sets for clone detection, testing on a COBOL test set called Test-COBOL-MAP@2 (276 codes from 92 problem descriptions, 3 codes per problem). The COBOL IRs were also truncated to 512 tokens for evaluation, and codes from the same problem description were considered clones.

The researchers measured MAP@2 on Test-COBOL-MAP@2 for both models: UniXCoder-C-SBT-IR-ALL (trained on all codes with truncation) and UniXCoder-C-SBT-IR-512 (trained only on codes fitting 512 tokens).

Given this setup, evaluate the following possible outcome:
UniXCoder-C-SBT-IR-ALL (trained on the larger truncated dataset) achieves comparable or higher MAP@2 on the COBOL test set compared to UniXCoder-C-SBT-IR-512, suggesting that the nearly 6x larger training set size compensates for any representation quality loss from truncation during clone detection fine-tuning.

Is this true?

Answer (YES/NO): YES